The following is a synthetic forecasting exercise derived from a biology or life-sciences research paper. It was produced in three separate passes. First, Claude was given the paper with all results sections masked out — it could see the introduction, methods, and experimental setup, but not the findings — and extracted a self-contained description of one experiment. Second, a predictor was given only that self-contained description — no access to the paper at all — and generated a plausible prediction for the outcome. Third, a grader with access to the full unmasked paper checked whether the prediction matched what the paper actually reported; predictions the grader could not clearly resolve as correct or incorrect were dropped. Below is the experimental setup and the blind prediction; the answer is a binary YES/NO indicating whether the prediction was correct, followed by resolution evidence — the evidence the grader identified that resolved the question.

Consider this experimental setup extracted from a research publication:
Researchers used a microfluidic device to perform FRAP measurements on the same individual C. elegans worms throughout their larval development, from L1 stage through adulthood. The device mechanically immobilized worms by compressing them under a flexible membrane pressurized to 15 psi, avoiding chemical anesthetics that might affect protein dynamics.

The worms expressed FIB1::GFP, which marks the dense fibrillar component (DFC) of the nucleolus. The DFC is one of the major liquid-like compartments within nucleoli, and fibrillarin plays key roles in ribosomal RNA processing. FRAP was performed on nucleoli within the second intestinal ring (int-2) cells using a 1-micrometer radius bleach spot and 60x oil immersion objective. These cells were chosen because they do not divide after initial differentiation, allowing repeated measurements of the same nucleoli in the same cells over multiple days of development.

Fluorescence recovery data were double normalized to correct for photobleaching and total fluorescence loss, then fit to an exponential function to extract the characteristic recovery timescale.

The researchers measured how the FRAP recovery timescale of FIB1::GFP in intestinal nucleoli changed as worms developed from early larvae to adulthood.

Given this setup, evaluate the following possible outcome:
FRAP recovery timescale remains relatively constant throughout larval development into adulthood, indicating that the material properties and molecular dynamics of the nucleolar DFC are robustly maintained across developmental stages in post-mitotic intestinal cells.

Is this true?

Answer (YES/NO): NO